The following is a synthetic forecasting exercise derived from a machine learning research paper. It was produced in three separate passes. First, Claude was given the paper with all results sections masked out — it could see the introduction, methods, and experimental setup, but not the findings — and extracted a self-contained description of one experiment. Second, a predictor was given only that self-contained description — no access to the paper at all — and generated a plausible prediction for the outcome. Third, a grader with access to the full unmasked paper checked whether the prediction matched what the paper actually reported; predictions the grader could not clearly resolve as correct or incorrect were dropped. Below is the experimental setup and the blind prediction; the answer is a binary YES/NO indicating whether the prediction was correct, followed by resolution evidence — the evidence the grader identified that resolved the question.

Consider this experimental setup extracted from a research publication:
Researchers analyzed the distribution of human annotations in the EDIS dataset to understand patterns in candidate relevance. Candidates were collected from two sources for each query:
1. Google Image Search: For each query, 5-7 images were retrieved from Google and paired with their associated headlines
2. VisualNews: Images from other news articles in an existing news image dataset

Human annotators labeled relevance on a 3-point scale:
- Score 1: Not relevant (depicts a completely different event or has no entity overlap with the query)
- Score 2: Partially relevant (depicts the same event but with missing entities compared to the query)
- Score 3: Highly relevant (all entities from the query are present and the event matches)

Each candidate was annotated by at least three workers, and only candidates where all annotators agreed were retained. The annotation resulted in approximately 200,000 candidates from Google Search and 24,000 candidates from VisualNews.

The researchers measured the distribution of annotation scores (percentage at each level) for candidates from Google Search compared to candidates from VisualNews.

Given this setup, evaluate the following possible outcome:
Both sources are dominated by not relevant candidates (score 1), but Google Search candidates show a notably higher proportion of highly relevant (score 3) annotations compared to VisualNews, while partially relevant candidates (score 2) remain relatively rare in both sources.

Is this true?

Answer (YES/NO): NO